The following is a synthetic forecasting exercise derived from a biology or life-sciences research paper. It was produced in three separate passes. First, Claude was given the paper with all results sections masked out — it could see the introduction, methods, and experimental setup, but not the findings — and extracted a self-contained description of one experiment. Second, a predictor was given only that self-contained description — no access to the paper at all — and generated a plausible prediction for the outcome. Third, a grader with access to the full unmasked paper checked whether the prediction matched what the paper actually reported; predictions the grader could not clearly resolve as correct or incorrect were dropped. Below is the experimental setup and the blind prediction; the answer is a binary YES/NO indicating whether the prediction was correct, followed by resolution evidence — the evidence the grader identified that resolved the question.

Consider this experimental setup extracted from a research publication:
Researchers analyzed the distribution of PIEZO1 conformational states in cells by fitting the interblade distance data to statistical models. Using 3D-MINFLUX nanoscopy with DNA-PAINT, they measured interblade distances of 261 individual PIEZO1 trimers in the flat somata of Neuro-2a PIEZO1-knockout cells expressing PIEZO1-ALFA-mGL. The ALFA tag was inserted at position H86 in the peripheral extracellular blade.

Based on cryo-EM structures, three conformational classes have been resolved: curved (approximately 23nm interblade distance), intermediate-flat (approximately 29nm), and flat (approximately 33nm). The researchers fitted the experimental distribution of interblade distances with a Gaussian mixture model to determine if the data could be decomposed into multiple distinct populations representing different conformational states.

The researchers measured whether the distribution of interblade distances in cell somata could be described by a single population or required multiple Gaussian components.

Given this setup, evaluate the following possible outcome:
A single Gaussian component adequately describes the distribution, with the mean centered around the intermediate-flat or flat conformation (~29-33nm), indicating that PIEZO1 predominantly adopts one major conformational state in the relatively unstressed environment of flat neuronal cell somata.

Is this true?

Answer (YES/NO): NO